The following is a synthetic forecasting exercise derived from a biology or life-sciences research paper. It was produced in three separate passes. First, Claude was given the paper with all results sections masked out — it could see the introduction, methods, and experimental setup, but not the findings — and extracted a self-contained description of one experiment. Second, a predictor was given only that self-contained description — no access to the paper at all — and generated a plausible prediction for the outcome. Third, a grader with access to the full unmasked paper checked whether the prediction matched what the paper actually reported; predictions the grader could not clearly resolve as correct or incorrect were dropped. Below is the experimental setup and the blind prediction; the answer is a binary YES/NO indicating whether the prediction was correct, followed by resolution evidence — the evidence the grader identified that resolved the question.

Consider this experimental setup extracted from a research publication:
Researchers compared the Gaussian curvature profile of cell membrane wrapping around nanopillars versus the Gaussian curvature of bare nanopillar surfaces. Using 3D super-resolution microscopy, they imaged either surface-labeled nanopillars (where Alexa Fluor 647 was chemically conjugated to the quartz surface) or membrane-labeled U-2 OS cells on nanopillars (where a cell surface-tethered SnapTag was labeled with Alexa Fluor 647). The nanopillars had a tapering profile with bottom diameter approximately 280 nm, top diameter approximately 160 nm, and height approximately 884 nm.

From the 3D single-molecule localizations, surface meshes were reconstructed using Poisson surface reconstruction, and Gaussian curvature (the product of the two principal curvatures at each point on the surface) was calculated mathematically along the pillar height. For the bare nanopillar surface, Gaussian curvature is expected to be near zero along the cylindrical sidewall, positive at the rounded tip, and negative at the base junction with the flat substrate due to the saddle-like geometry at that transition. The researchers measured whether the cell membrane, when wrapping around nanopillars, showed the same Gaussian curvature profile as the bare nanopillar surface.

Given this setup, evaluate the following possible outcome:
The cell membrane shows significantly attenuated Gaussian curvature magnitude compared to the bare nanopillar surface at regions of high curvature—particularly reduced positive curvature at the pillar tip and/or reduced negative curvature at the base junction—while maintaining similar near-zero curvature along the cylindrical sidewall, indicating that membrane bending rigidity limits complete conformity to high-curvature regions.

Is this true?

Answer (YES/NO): NO